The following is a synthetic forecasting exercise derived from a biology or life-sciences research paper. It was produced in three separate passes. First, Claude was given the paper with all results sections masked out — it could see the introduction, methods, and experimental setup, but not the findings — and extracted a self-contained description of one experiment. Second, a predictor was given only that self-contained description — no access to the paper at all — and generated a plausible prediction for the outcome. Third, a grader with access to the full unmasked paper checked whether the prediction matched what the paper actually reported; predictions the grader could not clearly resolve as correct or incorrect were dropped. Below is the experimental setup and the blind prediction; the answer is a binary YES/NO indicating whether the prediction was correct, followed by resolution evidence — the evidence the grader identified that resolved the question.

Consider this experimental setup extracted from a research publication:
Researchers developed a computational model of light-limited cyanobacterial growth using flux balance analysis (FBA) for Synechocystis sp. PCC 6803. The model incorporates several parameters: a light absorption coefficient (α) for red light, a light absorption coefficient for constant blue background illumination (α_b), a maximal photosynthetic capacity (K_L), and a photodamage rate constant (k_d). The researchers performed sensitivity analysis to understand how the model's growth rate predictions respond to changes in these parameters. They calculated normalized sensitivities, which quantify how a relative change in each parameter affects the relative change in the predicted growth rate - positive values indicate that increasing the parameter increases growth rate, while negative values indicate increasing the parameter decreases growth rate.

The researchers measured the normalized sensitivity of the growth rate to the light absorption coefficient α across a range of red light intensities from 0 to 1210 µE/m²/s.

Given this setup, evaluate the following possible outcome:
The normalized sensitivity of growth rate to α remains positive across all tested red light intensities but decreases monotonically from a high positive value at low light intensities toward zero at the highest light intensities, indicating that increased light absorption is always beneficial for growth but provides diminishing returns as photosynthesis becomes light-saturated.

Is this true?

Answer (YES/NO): NO